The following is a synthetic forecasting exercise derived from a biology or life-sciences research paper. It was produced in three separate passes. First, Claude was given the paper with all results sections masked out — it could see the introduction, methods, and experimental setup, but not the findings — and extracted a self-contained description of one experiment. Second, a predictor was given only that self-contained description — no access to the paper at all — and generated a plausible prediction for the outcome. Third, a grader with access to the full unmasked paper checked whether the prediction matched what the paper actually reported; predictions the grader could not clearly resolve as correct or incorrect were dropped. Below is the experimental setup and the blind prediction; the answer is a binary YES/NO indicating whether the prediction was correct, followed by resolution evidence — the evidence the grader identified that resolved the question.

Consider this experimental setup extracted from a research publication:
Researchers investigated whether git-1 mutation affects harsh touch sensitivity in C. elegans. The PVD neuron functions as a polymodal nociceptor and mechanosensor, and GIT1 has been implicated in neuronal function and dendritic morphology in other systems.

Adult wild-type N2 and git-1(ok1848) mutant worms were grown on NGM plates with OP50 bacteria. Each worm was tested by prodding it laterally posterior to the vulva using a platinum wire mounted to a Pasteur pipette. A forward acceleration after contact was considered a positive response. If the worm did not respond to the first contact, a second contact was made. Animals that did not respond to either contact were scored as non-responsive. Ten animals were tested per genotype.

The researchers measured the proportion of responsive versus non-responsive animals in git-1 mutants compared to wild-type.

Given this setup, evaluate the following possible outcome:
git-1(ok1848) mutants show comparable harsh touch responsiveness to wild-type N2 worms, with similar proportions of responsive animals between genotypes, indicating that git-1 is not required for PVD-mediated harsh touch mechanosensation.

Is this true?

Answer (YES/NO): YES